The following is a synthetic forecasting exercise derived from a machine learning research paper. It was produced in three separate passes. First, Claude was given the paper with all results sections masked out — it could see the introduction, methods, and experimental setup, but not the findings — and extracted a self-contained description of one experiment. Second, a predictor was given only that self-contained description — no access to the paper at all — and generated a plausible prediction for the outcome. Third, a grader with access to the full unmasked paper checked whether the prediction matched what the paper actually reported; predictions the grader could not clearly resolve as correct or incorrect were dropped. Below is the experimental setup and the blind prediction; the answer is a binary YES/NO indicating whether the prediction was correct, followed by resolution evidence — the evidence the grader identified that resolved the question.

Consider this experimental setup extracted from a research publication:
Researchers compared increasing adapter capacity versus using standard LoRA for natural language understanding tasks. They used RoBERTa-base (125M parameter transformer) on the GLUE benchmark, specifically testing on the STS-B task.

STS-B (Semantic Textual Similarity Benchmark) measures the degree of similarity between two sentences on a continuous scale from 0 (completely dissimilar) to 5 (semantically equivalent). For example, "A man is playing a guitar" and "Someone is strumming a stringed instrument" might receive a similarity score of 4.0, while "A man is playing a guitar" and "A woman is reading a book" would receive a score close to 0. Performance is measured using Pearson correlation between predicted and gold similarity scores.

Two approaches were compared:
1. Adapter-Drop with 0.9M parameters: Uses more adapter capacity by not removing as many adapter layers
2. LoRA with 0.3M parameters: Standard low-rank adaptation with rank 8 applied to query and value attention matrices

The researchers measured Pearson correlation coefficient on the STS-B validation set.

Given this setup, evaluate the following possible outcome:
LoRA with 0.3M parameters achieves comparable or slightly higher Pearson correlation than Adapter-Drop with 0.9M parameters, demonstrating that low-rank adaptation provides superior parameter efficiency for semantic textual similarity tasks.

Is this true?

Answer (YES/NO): YES